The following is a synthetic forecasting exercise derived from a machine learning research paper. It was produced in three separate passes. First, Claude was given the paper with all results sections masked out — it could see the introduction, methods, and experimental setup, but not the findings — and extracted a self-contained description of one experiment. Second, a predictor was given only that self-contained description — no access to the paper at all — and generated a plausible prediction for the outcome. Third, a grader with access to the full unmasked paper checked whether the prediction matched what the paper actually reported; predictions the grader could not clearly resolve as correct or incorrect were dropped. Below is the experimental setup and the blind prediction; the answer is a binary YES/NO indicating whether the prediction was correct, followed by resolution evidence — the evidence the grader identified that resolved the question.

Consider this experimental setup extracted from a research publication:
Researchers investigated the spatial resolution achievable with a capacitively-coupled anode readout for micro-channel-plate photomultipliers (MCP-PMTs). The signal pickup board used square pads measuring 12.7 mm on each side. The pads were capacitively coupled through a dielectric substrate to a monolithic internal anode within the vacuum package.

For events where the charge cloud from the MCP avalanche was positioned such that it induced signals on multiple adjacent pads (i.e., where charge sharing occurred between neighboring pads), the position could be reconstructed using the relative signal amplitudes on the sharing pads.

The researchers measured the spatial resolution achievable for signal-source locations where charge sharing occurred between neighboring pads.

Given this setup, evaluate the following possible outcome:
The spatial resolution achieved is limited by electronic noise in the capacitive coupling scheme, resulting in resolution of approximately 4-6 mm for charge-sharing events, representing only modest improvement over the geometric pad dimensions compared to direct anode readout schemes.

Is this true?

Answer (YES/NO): NO